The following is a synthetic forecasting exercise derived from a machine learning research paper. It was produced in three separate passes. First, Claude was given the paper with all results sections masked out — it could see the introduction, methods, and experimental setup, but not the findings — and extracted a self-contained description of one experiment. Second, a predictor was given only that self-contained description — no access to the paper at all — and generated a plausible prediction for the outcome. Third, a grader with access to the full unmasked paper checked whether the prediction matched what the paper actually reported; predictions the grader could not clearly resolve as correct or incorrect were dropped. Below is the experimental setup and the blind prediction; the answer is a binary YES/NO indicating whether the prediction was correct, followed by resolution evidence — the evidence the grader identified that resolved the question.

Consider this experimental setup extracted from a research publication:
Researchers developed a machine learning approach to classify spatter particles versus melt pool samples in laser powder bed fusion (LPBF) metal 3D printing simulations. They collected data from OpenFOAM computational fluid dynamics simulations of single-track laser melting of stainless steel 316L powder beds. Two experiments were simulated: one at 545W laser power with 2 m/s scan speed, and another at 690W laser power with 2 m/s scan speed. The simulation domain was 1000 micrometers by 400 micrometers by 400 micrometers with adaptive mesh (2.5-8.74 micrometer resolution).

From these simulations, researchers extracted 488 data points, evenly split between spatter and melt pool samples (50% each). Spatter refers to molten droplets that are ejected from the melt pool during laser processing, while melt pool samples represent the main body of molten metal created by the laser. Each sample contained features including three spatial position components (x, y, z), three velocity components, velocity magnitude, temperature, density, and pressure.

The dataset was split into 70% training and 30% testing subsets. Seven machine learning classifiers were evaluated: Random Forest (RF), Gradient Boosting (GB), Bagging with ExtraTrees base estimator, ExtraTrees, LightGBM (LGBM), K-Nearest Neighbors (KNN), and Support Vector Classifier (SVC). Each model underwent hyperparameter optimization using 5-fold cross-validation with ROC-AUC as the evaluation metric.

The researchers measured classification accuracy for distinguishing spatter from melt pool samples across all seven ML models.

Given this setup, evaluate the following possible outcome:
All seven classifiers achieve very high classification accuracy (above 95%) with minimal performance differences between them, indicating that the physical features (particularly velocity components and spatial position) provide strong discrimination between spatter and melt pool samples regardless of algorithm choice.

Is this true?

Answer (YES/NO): YES